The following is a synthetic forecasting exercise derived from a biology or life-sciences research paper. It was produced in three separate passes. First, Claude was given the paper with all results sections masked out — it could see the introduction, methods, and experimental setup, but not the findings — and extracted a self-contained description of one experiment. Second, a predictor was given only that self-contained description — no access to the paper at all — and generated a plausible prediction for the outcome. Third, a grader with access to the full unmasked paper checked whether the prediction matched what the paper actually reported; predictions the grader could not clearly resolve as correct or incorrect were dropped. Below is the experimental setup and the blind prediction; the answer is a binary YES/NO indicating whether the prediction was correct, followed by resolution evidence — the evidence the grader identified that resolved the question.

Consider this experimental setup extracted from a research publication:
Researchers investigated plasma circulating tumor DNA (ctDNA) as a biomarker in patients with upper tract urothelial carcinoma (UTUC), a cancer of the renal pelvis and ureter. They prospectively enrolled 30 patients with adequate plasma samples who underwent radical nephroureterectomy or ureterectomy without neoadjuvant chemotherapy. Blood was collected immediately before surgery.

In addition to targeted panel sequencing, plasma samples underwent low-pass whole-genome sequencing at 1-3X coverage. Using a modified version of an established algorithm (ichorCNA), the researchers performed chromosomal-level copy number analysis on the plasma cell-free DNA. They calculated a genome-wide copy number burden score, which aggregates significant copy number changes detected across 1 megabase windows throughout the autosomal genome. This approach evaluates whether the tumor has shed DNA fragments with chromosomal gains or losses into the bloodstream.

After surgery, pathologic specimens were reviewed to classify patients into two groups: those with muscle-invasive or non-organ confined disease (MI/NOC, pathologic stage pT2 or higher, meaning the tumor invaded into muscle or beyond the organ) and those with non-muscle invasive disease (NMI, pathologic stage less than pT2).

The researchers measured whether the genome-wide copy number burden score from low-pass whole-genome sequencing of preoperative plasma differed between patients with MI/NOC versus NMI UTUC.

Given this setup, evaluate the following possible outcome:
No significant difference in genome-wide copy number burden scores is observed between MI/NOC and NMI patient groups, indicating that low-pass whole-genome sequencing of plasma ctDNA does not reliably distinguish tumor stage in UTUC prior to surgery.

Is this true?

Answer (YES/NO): NO